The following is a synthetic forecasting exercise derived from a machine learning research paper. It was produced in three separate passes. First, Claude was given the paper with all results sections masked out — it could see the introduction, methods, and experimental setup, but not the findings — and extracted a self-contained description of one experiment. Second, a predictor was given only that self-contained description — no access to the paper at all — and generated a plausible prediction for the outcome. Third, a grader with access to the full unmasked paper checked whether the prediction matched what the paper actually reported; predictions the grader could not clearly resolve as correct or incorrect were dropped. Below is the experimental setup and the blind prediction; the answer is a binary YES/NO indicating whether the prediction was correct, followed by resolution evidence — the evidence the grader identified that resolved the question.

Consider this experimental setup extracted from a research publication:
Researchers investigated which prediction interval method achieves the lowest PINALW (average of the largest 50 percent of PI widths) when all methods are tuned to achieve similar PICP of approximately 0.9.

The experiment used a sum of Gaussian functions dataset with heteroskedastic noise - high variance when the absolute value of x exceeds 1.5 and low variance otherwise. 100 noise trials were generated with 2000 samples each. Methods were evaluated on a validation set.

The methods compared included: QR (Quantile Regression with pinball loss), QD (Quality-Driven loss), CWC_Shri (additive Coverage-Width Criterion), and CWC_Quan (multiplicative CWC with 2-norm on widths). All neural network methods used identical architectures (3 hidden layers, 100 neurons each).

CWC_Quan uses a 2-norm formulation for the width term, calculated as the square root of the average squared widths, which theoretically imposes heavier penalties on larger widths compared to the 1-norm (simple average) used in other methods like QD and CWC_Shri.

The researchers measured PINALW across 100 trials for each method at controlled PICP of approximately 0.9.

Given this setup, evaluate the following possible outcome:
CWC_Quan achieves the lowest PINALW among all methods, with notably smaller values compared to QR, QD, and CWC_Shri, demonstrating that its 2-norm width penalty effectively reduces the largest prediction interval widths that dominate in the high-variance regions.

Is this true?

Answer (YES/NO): YES